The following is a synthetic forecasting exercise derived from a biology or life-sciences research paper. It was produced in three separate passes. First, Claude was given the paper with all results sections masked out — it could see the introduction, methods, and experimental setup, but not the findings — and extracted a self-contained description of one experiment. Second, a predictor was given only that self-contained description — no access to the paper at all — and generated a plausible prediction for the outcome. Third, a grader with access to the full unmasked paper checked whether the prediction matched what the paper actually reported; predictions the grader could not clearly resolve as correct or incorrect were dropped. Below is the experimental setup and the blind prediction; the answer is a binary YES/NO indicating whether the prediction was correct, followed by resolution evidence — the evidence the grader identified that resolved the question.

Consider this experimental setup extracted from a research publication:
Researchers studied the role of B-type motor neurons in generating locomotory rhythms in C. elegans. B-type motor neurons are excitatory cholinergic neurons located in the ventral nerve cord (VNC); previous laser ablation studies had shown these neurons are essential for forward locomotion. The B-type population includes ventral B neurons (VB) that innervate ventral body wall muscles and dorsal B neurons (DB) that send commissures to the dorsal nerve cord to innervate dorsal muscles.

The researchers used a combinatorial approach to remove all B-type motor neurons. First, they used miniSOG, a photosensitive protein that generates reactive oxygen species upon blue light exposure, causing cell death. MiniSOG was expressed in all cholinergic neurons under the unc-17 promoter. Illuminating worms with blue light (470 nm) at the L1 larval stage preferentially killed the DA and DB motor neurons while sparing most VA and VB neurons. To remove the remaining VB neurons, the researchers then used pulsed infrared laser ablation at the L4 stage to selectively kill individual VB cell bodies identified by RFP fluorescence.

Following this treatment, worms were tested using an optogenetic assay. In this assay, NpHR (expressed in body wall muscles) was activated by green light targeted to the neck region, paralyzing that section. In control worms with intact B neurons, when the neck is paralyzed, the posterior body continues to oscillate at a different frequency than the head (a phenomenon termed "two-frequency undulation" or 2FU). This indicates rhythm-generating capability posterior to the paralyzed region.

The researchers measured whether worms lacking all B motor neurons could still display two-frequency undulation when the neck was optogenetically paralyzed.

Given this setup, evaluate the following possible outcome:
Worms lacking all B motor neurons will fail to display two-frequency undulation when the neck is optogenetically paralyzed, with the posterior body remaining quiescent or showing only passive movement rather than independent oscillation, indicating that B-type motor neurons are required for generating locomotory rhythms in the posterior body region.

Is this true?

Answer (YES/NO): YES